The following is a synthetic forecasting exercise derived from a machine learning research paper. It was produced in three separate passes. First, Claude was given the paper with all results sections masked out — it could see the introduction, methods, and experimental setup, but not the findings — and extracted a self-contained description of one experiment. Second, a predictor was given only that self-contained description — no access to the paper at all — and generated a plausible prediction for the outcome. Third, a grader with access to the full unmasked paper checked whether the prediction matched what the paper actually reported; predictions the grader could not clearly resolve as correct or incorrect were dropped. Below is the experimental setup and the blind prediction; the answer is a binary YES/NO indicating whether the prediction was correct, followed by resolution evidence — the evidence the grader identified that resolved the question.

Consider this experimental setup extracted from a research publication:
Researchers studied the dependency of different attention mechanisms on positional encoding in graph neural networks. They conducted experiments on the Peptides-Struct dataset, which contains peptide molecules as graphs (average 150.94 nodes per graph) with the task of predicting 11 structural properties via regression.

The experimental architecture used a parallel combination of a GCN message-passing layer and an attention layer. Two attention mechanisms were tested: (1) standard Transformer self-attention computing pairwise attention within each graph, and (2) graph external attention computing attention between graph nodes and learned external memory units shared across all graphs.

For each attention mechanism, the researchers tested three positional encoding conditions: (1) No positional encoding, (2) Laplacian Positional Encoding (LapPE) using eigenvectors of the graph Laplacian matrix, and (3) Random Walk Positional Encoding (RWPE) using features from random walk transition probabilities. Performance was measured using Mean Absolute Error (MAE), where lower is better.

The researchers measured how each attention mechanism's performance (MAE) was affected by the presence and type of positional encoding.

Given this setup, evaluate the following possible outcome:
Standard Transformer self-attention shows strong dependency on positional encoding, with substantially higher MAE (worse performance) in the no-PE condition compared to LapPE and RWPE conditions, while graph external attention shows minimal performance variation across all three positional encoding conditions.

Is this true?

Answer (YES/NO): NO